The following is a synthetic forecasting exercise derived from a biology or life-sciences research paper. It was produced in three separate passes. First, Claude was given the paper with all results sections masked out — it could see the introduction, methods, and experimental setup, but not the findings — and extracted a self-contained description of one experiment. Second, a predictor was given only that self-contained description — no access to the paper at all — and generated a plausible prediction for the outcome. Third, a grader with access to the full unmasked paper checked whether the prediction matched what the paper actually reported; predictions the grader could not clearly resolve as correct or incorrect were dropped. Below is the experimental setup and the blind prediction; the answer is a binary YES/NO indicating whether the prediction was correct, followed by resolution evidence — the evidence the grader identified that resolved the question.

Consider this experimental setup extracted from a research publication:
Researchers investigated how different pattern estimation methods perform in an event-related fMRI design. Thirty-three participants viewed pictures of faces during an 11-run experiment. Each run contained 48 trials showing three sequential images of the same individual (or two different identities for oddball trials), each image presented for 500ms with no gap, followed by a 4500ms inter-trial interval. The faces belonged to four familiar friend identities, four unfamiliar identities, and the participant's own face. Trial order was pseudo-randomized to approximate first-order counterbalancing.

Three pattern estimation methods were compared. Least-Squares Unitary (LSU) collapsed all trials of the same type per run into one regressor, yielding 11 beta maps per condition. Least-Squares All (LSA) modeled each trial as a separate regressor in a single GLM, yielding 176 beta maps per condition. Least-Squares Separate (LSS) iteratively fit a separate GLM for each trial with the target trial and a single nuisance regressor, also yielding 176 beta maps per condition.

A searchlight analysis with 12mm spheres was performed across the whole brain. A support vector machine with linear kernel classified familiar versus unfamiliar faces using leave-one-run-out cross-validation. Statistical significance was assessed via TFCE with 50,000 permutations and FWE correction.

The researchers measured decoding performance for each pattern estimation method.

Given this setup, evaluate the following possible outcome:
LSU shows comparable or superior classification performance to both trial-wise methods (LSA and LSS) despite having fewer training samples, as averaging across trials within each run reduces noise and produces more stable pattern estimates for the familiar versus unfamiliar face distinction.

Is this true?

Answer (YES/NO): YES